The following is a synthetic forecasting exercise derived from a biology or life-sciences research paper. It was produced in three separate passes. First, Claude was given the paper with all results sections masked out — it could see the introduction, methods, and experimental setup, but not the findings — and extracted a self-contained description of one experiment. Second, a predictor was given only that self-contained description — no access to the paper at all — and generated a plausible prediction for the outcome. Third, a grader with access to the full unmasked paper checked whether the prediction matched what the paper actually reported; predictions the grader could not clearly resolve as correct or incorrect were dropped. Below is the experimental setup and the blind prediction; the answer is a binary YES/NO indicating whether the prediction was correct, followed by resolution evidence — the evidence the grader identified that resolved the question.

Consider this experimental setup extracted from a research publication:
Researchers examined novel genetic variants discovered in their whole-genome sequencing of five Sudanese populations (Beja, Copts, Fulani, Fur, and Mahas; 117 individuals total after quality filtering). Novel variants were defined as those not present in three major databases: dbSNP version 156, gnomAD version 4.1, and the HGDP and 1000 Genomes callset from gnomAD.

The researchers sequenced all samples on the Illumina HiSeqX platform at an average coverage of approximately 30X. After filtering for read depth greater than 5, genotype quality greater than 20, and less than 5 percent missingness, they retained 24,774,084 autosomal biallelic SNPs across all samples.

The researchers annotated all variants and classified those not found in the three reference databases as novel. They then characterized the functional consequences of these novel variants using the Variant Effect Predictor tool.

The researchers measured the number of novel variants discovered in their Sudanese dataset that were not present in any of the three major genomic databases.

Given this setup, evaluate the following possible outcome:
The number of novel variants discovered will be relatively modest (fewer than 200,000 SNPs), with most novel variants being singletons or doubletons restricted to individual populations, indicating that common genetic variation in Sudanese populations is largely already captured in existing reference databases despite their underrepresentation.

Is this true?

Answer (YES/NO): NO